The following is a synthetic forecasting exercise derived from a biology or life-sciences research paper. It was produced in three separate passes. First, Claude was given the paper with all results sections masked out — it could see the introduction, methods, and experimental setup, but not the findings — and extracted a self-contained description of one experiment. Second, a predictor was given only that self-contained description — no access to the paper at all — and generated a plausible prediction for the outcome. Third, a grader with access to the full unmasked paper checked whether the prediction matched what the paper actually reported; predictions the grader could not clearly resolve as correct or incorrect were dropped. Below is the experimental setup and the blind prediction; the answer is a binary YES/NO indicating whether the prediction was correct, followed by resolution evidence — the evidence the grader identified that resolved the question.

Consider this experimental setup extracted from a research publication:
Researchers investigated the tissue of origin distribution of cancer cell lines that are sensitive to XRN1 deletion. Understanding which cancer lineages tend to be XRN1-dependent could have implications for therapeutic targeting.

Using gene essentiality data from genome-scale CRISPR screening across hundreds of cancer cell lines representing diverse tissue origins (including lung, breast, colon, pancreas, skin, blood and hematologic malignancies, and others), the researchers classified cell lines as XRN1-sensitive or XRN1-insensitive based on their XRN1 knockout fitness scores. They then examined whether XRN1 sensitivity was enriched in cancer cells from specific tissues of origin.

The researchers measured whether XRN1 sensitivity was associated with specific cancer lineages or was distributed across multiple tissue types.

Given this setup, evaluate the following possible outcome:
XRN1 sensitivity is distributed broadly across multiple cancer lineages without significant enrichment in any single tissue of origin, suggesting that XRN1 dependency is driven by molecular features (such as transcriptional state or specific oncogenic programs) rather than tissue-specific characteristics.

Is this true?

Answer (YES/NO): YES